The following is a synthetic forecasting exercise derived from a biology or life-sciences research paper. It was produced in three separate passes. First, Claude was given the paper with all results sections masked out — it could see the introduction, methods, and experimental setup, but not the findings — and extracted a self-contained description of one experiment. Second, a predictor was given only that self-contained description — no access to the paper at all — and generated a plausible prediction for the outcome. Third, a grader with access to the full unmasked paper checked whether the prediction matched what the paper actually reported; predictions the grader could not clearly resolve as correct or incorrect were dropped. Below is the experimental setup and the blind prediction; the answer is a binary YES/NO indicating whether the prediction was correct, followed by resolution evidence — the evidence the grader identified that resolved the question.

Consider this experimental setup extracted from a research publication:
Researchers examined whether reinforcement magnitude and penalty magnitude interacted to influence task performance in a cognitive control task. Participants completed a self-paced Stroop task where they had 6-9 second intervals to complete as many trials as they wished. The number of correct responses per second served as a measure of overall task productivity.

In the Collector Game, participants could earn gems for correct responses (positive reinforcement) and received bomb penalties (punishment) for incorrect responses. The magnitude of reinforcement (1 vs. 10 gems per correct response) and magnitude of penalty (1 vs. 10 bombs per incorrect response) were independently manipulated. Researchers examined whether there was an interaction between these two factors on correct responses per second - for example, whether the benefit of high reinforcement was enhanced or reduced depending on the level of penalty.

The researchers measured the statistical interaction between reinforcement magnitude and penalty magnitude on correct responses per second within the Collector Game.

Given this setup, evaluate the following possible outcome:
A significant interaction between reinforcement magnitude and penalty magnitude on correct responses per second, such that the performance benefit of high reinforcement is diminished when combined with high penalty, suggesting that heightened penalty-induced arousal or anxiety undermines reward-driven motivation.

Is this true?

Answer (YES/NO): NO